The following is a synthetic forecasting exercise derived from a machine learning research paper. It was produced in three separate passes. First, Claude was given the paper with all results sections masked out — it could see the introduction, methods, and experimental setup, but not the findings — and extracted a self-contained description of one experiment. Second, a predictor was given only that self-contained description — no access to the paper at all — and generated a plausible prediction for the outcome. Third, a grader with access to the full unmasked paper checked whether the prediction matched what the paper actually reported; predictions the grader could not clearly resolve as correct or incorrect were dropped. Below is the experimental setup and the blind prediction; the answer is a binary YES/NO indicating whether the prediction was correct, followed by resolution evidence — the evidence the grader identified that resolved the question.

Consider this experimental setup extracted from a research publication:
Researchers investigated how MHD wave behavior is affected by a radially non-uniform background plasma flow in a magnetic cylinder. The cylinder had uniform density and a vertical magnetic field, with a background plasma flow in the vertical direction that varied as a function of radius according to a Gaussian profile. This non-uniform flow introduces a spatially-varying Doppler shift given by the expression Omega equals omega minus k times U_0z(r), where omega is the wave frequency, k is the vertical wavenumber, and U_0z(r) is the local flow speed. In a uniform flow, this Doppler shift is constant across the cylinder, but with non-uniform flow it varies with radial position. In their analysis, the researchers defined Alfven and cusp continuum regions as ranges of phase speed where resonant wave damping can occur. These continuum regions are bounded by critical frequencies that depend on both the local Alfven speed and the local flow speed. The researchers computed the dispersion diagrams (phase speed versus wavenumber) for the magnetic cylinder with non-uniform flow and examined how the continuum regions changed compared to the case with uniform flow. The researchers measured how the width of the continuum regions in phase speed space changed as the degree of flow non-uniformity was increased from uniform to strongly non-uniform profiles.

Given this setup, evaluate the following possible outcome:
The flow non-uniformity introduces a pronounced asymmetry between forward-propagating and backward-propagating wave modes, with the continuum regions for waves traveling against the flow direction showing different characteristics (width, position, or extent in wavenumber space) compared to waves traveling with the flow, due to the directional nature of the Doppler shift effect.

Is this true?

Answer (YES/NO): YES